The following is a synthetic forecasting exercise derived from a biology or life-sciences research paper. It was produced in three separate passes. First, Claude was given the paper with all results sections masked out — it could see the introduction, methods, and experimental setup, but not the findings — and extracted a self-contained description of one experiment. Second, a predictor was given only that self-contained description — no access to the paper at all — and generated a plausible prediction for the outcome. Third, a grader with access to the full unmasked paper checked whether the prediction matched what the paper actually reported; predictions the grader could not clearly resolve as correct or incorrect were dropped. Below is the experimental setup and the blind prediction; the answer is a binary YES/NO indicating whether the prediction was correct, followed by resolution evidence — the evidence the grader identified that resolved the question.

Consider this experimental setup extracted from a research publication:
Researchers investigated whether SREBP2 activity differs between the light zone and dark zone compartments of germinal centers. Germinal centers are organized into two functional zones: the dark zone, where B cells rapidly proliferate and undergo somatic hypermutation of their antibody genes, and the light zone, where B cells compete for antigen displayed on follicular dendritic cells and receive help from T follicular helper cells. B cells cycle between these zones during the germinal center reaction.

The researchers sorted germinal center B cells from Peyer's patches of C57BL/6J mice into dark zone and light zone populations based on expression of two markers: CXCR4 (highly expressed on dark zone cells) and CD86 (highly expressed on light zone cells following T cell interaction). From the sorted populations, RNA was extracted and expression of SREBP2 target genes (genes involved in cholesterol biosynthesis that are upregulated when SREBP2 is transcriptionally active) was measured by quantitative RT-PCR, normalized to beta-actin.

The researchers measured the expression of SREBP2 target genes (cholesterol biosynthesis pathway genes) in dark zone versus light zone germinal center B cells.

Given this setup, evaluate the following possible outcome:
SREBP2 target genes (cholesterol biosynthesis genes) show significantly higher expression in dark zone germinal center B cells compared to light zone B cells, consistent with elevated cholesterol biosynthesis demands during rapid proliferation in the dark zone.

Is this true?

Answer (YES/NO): NO